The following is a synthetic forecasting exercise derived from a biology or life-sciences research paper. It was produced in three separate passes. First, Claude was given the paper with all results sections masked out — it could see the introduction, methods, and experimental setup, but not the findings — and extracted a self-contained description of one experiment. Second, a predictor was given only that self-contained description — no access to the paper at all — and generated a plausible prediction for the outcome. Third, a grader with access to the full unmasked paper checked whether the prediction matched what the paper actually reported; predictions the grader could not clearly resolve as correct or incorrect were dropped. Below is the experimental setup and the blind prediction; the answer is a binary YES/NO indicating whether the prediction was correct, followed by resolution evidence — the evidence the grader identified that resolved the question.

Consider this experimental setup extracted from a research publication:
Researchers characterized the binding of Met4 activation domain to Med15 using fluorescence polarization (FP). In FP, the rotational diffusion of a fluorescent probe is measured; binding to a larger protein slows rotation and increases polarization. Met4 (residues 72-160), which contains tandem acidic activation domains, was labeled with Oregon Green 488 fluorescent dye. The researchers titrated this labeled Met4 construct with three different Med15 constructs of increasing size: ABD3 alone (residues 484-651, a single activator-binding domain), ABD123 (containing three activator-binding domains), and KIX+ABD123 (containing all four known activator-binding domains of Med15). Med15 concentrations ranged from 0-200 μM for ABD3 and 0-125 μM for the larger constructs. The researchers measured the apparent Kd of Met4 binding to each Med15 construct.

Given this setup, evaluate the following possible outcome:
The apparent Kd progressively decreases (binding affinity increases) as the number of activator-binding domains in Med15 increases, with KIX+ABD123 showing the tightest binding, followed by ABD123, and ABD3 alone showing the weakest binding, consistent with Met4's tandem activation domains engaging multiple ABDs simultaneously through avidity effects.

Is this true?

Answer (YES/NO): YES